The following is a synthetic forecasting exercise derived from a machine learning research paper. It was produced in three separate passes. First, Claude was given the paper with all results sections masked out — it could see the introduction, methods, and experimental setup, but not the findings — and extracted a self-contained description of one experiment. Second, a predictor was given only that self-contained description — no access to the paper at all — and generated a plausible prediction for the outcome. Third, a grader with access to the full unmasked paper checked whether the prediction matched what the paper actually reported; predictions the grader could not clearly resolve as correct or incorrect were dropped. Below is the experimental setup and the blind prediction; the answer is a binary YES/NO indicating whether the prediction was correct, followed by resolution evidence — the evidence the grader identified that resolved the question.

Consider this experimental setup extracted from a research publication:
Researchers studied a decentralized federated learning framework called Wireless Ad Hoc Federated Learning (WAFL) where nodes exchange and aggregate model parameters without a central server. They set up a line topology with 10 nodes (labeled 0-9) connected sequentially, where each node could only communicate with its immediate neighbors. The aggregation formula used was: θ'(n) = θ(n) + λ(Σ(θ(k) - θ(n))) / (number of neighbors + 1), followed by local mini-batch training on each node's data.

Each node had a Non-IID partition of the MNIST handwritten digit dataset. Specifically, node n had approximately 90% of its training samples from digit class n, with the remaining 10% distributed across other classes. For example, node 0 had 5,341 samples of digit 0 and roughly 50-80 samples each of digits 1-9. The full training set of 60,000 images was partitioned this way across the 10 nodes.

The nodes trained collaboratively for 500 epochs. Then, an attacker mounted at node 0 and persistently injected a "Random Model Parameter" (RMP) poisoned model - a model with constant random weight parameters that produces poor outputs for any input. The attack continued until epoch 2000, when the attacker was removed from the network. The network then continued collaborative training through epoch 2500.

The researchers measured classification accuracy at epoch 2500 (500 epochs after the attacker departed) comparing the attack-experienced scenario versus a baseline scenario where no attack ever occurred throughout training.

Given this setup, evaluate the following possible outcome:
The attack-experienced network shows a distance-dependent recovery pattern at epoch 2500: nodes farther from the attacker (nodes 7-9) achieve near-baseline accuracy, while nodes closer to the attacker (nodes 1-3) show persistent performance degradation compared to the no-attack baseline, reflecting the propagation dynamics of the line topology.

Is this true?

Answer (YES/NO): NO